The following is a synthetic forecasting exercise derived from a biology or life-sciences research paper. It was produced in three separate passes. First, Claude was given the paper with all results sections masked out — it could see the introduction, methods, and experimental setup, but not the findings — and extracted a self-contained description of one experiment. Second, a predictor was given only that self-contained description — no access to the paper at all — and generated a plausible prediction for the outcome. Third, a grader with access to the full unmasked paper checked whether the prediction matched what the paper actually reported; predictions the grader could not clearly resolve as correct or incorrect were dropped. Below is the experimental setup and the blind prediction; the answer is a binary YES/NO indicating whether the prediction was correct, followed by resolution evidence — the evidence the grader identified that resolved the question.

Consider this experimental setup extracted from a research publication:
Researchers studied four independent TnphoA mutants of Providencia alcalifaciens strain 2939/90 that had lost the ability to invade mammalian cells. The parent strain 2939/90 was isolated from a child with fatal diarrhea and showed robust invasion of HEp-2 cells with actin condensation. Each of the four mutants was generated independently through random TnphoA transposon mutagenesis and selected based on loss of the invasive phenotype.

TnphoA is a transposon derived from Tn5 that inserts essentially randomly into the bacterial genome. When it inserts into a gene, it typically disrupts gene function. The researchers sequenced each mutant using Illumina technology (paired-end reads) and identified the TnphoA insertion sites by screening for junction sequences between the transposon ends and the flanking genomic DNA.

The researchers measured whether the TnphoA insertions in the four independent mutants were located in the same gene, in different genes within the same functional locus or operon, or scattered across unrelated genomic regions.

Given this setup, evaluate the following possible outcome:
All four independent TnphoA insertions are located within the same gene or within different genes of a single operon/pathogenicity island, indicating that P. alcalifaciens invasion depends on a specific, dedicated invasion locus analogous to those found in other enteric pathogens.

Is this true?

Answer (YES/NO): YES